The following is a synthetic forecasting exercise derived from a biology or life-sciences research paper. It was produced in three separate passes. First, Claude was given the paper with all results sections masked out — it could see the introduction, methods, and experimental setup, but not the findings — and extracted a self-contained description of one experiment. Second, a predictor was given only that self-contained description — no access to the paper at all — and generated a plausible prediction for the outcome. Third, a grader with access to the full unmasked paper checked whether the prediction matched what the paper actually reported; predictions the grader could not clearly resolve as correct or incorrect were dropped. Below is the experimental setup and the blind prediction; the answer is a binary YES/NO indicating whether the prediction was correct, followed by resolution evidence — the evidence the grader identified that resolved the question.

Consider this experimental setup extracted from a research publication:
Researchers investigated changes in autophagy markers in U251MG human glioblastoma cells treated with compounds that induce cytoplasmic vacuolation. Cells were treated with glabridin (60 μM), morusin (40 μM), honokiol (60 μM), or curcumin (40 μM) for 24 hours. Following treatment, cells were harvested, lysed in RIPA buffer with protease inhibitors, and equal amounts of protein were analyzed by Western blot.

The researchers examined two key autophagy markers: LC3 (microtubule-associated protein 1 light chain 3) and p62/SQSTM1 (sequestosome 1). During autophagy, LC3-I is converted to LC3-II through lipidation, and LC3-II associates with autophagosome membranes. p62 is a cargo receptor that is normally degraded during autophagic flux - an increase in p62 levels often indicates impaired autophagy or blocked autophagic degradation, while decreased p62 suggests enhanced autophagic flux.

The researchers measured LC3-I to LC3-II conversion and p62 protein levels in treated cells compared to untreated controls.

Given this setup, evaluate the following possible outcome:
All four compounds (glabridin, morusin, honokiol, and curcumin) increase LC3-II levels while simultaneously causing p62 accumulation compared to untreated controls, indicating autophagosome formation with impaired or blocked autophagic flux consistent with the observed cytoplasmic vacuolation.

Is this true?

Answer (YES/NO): NO